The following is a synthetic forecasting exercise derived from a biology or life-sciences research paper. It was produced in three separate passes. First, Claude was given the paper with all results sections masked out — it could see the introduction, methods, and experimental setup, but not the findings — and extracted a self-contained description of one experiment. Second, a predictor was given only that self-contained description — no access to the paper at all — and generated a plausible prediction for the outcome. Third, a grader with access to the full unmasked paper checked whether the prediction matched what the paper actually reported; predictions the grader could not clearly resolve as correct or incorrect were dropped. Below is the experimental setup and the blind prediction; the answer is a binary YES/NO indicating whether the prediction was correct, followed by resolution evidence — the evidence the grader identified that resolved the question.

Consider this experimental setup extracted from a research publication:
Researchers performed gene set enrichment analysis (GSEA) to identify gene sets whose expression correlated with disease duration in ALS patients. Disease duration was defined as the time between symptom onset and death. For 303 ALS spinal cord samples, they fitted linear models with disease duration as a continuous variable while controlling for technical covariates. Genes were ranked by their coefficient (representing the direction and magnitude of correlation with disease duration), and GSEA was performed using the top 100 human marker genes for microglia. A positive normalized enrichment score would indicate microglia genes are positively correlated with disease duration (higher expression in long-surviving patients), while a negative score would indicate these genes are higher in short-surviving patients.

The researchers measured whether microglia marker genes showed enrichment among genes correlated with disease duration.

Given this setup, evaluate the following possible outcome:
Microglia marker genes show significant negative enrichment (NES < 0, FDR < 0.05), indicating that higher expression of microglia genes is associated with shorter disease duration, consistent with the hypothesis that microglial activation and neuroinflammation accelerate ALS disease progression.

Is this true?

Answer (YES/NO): YES